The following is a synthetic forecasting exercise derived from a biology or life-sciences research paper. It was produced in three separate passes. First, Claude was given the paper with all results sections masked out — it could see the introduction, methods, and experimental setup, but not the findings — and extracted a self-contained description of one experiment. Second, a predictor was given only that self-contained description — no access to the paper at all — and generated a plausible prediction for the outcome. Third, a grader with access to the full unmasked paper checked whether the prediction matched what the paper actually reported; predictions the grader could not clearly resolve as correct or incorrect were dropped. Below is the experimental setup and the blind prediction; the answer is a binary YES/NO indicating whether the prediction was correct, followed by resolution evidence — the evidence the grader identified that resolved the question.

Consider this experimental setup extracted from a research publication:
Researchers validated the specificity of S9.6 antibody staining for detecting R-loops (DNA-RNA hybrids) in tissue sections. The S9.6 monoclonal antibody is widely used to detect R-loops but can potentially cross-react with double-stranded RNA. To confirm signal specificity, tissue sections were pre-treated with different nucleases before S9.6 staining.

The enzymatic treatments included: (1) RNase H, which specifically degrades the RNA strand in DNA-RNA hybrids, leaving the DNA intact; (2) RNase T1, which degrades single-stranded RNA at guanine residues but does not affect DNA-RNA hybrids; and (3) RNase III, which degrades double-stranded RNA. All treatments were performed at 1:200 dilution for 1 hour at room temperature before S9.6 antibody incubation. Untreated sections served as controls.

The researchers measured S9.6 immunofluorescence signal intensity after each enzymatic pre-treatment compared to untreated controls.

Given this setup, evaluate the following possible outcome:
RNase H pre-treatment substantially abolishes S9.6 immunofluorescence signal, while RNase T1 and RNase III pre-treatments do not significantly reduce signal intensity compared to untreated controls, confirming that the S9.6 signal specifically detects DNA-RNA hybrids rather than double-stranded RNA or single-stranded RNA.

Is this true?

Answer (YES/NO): NO